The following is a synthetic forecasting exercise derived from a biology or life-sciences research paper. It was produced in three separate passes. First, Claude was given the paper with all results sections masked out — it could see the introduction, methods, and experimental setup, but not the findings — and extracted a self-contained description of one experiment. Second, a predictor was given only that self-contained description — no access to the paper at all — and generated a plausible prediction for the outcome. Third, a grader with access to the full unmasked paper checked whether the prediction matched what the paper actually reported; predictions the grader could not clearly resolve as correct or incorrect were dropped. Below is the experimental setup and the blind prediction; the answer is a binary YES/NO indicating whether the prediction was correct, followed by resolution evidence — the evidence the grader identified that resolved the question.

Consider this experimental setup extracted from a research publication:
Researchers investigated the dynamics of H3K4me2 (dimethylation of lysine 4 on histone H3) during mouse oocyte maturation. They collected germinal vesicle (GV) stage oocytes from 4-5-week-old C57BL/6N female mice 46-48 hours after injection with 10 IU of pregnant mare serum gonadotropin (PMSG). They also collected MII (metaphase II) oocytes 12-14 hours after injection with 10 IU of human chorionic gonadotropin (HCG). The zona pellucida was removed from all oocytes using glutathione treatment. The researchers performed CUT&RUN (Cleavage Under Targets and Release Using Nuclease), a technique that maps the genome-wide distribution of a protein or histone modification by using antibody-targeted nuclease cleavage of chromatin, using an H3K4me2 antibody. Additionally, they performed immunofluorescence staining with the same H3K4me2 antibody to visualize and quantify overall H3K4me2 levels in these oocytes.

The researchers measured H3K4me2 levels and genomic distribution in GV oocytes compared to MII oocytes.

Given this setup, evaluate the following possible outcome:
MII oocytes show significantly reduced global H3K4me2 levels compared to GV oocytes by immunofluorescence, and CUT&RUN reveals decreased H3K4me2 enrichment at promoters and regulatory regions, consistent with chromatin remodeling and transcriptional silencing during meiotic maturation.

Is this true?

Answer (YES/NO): YES